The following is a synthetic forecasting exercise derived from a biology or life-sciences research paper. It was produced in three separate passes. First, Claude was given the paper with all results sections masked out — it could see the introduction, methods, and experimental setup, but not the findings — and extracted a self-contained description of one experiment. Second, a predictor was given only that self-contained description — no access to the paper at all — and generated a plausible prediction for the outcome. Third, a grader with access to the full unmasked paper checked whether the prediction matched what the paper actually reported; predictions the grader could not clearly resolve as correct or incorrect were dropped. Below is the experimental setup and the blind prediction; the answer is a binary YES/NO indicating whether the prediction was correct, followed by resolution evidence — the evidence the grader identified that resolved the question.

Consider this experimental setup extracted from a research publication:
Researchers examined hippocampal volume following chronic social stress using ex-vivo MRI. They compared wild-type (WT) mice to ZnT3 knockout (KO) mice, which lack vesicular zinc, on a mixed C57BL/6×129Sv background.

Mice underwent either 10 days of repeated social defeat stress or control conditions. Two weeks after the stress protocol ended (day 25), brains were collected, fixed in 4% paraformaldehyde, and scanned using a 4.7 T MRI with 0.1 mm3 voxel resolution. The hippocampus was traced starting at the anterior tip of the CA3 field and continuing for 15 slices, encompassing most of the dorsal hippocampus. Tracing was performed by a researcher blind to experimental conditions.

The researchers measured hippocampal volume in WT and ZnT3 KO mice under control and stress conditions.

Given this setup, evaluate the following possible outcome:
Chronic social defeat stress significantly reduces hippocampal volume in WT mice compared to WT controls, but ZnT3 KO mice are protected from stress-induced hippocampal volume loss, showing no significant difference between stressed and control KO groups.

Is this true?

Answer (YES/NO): NO